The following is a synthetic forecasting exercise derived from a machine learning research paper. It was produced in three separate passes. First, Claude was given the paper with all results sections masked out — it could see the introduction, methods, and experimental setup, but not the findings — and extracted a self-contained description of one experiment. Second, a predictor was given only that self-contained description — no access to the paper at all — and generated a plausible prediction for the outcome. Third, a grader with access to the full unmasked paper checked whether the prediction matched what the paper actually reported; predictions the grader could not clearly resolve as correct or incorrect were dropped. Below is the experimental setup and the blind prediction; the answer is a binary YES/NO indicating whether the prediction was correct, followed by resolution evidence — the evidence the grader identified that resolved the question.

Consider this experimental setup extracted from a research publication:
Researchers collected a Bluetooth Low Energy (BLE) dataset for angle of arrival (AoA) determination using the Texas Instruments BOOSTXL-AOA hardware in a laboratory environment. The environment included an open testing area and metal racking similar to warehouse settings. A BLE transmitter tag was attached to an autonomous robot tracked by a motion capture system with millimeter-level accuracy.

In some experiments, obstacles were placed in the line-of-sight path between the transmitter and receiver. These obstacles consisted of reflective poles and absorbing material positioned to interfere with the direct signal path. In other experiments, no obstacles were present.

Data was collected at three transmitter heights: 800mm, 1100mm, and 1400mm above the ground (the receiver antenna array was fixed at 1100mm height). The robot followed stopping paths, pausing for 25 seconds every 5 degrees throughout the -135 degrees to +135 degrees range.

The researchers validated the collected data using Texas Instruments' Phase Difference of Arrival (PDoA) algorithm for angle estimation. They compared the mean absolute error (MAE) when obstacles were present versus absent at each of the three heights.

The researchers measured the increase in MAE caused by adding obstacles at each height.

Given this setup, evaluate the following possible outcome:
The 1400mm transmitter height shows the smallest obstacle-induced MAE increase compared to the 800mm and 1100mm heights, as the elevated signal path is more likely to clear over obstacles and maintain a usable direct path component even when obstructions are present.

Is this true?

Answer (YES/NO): NO